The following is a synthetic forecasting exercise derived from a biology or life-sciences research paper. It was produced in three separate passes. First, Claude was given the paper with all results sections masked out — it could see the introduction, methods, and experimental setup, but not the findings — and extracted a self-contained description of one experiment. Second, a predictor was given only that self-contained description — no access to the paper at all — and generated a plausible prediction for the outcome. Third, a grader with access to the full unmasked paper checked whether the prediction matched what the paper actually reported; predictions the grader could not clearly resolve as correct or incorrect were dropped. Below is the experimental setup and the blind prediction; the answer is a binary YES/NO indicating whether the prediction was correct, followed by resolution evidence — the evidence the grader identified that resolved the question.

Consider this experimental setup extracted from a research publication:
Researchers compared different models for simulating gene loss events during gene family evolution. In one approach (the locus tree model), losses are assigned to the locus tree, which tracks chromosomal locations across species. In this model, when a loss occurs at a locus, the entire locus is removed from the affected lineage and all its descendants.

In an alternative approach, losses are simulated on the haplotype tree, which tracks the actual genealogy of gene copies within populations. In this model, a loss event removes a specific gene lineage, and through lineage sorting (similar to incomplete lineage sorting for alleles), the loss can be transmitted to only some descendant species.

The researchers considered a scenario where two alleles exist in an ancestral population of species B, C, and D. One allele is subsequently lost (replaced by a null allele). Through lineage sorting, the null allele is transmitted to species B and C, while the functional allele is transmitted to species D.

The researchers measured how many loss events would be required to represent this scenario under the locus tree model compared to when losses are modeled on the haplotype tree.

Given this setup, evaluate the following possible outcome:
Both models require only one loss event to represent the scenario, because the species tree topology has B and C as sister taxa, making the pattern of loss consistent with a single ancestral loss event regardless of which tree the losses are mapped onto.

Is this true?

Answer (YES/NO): NO